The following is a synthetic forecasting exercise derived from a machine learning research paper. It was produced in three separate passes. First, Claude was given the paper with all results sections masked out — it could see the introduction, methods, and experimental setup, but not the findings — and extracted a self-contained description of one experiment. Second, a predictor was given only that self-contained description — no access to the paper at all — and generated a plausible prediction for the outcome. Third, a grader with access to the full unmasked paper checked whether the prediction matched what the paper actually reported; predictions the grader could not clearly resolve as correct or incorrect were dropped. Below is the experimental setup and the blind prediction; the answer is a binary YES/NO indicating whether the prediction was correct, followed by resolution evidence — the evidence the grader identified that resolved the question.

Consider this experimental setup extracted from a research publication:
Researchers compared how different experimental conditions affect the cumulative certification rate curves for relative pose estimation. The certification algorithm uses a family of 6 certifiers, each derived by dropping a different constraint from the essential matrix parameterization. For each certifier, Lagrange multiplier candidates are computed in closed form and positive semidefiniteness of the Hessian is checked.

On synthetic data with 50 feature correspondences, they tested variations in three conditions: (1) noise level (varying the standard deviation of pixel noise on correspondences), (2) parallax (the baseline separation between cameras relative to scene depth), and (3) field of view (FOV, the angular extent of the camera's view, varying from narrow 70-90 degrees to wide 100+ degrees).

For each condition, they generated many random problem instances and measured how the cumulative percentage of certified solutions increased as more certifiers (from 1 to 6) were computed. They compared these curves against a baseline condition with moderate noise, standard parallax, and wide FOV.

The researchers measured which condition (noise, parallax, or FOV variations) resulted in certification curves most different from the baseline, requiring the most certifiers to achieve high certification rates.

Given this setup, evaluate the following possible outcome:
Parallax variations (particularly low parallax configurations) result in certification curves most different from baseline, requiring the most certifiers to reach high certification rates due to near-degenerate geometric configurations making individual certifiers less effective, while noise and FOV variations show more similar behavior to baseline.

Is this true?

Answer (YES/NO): NO